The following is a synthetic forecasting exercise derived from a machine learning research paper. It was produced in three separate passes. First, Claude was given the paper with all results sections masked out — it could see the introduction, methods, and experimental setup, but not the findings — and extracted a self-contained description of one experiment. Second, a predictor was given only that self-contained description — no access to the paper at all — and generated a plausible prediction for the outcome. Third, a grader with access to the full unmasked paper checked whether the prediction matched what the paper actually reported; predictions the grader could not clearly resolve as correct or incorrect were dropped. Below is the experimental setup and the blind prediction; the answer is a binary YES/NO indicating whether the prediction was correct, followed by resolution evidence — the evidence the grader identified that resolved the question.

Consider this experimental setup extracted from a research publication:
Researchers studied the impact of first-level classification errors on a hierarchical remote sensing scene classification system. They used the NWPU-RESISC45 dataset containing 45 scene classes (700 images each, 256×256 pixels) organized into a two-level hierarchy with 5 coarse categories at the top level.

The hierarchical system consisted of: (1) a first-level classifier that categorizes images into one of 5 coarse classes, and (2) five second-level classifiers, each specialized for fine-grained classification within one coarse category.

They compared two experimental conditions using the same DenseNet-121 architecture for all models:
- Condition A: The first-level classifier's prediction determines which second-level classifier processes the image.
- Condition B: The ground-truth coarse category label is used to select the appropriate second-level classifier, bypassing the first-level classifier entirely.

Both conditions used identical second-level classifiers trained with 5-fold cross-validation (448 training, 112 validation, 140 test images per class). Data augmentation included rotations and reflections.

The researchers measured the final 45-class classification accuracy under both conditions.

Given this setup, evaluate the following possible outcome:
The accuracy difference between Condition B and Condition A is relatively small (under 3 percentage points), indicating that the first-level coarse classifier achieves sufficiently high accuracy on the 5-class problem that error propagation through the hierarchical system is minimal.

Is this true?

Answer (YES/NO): YES